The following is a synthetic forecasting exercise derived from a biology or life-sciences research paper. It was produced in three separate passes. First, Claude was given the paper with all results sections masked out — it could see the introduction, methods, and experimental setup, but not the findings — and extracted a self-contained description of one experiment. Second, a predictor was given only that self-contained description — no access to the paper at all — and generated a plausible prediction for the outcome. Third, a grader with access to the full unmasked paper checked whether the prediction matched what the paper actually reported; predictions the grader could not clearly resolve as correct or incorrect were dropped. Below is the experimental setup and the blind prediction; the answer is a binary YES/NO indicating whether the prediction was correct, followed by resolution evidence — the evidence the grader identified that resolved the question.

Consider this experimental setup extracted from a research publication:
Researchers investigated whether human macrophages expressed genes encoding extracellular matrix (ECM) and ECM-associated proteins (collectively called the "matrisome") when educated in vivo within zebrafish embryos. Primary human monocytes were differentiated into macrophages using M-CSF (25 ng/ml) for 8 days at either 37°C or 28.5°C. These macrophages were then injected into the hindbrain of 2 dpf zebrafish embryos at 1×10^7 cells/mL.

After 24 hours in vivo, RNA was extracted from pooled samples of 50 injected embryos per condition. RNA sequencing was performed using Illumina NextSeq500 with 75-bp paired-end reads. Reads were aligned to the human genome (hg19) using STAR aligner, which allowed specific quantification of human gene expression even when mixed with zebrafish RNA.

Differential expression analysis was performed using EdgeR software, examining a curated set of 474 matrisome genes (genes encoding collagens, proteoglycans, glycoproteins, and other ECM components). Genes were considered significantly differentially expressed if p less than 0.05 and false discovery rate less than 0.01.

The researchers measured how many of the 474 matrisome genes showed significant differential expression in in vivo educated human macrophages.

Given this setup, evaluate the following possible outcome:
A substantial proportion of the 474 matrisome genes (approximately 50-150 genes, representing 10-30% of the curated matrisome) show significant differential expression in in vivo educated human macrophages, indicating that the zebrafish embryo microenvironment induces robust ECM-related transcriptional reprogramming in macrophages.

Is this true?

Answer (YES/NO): NO